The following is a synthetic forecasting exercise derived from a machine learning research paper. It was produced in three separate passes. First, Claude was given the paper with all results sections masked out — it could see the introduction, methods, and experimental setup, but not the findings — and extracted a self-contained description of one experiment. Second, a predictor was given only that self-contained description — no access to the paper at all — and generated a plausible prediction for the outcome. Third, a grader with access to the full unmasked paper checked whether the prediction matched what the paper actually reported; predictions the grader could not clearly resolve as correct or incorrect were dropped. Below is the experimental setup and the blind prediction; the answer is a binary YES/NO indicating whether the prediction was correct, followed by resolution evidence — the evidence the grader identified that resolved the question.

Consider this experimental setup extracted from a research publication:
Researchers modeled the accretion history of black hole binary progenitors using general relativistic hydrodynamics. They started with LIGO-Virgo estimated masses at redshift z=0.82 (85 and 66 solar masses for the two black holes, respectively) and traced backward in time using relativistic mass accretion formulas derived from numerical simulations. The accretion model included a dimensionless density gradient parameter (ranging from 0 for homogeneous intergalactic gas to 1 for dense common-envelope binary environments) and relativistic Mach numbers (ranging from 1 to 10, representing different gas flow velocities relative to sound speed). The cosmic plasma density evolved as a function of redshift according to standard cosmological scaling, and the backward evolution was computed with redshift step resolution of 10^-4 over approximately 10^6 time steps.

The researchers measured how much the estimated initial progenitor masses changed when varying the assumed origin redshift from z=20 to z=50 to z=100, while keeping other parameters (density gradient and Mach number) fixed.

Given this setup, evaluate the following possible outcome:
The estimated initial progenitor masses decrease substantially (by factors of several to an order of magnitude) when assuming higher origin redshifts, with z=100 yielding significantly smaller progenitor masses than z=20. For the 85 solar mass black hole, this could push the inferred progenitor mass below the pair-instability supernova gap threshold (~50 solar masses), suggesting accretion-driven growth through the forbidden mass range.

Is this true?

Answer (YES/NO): NO